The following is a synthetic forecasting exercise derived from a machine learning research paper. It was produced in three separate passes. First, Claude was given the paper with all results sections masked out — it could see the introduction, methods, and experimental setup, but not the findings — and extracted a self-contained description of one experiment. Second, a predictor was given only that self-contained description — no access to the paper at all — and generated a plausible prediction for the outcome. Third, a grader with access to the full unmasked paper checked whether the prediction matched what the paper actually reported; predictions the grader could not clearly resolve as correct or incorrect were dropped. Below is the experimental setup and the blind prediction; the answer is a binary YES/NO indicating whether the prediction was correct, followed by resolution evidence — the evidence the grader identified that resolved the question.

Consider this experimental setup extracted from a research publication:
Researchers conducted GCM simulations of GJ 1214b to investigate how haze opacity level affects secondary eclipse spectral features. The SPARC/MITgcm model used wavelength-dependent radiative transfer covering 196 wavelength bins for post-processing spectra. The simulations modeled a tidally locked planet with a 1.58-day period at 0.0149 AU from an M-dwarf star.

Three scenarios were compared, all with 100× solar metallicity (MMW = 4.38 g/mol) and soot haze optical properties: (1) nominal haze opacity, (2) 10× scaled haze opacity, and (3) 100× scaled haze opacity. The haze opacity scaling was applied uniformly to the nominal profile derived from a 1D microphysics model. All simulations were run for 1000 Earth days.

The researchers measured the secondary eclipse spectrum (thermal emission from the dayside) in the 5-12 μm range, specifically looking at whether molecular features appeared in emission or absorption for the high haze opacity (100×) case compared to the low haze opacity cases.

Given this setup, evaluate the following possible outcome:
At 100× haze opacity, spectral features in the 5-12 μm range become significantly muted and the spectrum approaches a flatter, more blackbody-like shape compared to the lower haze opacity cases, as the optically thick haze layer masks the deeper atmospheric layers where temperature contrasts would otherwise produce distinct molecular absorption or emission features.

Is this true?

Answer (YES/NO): NO